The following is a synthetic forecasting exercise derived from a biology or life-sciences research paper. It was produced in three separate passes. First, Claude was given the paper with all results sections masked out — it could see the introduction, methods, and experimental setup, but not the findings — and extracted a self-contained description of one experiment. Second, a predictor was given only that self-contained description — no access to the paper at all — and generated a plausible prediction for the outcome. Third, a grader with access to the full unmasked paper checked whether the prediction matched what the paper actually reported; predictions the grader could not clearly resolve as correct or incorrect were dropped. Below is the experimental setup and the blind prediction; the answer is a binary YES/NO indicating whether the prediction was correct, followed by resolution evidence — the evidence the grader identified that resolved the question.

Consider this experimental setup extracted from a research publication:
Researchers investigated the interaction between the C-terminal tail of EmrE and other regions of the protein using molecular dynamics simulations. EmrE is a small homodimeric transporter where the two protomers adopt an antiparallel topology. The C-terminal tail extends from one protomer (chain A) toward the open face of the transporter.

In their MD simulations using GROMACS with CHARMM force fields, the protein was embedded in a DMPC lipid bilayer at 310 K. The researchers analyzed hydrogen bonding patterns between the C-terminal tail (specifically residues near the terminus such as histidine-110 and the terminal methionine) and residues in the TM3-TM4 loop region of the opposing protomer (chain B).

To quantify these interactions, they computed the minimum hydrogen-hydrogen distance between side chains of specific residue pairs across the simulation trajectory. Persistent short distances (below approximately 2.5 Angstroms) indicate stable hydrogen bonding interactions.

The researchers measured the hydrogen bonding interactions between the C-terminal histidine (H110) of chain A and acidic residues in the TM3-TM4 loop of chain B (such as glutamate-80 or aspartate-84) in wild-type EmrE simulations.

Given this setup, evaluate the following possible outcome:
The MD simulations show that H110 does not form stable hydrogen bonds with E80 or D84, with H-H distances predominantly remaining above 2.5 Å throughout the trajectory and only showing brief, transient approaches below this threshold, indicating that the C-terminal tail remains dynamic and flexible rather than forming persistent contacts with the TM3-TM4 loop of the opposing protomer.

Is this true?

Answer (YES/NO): NO